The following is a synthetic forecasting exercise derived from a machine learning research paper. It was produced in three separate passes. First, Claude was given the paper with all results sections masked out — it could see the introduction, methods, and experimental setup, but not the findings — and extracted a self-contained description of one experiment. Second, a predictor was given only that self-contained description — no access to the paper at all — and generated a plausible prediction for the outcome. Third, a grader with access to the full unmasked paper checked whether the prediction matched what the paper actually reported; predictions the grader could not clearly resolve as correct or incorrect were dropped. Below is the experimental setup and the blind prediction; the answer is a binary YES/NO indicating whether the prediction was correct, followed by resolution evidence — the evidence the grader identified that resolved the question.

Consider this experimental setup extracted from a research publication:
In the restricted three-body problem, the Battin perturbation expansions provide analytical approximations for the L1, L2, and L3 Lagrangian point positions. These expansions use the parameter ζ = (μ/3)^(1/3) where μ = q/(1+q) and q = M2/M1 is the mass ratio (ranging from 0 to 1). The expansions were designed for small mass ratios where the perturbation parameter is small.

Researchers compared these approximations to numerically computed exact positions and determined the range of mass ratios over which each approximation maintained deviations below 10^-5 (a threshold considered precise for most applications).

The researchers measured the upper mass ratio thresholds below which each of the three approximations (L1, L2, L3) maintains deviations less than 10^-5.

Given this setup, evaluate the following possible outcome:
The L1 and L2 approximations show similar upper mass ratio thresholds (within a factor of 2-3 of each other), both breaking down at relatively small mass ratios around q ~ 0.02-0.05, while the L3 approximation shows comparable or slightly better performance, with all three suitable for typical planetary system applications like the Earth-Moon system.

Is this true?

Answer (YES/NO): NO